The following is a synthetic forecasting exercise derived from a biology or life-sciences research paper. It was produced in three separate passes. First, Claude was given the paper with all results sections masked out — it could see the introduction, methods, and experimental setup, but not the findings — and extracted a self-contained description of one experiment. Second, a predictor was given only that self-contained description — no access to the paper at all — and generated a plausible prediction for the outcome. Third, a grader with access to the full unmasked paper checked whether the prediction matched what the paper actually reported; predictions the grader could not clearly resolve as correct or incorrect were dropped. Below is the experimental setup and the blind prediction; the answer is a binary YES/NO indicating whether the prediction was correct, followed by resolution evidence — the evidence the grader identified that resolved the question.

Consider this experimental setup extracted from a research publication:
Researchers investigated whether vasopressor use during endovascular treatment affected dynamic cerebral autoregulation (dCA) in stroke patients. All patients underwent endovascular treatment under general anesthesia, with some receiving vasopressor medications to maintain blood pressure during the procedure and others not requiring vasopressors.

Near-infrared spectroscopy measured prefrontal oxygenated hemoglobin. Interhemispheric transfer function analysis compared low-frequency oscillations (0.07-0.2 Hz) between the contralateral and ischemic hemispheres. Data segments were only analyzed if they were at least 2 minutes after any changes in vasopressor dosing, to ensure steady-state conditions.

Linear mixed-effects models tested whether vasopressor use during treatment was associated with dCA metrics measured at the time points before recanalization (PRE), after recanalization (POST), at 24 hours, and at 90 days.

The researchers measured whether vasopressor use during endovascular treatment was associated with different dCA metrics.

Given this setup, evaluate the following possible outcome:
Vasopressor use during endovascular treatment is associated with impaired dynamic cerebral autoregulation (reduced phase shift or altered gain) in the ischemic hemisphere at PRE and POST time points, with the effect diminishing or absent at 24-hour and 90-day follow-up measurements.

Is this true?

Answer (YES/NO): NO